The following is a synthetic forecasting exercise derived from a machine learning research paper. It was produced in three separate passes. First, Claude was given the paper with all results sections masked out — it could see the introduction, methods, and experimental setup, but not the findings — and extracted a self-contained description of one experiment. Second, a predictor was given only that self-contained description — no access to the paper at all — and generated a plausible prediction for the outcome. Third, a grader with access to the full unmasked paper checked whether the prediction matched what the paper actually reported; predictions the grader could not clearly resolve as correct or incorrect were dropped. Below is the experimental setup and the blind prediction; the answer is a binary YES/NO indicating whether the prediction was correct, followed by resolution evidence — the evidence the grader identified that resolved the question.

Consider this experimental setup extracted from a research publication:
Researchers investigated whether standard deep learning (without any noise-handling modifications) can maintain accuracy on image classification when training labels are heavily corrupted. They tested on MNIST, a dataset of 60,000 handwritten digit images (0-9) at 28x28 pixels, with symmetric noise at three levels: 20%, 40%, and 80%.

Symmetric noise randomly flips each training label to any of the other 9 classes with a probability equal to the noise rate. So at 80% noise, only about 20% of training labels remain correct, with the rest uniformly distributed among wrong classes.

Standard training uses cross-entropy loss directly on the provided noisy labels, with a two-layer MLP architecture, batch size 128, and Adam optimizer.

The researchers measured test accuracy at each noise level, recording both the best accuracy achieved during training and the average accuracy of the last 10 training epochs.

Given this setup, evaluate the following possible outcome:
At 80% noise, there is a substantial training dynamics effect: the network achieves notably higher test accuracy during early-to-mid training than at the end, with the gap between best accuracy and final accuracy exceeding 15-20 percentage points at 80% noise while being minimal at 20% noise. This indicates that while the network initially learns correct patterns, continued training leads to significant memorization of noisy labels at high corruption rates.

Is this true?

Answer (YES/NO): YES